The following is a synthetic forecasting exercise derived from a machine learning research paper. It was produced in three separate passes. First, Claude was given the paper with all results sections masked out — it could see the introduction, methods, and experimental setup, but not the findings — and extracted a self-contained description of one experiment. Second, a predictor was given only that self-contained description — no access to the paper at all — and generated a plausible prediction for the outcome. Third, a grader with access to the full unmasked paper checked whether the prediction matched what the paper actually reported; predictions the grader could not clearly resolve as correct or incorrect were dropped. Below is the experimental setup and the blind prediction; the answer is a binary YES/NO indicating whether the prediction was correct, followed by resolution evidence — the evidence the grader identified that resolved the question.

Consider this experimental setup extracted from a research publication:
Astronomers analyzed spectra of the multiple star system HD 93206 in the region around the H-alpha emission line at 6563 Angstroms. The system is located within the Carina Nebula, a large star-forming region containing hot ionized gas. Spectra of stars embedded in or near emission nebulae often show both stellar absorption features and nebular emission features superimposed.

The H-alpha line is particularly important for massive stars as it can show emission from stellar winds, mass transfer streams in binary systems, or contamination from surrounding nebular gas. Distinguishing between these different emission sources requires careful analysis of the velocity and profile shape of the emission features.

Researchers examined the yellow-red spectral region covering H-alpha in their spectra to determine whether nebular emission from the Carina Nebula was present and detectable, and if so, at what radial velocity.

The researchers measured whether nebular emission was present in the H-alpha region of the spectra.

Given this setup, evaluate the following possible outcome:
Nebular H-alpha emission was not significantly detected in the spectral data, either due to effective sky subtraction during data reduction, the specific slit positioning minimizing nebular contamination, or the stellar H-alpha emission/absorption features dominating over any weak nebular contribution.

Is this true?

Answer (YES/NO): NO